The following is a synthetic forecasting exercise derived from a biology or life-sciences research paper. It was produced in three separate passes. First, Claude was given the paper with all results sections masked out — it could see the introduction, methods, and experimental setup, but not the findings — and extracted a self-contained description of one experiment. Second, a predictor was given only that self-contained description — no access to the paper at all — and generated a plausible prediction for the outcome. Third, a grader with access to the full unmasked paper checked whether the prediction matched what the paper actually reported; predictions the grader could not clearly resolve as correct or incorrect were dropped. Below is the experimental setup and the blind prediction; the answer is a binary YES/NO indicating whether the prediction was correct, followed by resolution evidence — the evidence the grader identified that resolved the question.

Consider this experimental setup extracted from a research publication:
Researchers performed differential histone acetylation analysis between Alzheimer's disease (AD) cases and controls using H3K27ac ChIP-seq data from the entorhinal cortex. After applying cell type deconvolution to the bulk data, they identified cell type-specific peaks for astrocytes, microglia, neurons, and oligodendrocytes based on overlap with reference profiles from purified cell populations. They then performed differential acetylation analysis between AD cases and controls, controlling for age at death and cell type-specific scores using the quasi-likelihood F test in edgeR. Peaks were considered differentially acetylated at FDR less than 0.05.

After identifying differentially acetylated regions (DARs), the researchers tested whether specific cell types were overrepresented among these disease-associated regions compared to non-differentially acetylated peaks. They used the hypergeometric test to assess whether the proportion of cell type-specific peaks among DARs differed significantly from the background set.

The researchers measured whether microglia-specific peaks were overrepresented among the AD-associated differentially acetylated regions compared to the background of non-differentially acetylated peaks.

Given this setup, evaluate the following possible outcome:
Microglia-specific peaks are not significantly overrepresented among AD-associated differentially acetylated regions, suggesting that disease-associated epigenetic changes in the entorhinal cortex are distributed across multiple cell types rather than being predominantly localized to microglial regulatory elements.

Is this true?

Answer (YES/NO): NO